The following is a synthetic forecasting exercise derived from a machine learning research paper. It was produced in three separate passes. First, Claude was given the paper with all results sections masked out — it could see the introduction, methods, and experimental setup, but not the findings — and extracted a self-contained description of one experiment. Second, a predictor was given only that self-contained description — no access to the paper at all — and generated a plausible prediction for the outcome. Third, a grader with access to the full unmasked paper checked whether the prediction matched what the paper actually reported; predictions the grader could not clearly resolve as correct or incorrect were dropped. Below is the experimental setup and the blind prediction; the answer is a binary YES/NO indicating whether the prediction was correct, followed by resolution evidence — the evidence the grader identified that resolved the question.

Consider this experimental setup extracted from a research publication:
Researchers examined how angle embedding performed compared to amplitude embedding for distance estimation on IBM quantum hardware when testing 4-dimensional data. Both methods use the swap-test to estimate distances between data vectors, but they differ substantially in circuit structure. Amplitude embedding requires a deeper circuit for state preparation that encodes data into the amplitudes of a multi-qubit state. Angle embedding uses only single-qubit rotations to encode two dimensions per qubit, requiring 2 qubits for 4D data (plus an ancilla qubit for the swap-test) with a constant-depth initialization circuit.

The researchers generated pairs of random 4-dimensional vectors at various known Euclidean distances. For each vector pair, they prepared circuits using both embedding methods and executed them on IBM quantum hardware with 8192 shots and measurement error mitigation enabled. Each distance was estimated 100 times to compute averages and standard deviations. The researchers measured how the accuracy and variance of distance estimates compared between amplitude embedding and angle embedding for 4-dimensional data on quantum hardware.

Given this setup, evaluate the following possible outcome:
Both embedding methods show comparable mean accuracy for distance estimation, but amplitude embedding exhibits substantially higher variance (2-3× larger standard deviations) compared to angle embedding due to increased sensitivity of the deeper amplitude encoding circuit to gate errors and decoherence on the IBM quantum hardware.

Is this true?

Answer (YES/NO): NO